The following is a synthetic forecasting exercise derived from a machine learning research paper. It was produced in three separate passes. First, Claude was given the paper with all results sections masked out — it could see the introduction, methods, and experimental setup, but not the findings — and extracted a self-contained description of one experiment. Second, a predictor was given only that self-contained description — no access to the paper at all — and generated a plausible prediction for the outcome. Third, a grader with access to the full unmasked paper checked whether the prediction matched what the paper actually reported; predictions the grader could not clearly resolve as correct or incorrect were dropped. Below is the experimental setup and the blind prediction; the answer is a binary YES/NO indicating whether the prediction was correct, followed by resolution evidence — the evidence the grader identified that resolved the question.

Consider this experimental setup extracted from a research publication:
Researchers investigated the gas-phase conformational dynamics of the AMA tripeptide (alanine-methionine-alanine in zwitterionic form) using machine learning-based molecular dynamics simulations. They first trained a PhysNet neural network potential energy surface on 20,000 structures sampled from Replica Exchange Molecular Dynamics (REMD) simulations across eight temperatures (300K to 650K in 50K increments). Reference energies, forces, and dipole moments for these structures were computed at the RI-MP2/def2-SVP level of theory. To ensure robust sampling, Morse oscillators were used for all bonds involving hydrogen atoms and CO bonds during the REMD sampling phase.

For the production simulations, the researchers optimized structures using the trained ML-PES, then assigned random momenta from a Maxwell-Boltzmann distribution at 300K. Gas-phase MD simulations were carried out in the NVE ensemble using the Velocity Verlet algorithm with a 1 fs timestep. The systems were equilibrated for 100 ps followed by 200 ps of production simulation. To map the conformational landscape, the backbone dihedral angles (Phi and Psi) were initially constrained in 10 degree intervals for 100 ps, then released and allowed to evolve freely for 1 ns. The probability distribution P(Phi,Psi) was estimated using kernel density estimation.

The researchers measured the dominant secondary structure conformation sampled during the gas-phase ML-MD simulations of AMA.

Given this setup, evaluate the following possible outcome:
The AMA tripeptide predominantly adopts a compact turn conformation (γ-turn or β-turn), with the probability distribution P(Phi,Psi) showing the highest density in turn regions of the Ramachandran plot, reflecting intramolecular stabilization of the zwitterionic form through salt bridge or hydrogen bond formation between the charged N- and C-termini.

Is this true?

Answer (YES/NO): NO